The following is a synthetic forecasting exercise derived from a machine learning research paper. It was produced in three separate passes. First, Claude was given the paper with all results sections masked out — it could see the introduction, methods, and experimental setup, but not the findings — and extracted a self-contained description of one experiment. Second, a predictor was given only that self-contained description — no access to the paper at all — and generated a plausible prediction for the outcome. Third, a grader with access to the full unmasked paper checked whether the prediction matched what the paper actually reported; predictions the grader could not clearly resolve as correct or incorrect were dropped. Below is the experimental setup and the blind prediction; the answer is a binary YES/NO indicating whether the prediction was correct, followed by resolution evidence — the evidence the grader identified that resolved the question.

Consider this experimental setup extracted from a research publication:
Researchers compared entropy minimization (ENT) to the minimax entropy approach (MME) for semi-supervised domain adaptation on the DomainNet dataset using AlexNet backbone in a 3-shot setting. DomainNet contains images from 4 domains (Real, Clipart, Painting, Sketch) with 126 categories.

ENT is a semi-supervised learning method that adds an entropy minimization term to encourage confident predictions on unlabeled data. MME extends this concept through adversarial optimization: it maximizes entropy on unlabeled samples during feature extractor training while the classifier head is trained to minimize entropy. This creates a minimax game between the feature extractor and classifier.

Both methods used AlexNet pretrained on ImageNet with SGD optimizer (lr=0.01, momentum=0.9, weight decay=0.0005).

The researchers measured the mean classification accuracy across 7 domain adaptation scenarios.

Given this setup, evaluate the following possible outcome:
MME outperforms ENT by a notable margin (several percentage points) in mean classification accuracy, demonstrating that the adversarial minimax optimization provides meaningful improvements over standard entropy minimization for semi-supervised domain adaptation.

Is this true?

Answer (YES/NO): YES